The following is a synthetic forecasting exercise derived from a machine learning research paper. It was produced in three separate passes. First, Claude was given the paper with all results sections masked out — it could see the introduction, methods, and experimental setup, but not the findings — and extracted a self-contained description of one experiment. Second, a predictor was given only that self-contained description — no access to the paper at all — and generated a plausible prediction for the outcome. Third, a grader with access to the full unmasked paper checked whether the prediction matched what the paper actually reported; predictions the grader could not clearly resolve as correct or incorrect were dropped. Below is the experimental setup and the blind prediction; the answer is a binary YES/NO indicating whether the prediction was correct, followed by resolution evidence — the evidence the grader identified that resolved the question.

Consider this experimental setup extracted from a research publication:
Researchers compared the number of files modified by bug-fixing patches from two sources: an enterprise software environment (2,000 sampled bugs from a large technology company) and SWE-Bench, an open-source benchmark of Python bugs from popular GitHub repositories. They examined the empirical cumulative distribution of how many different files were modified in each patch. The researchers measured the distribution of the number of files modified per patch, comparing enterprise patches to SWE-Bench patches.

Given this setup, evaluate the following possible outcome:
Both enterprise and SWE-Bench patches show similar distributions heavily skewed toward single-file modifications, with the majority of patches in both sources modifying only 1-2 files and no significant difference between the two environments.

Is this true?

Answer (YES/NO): NO